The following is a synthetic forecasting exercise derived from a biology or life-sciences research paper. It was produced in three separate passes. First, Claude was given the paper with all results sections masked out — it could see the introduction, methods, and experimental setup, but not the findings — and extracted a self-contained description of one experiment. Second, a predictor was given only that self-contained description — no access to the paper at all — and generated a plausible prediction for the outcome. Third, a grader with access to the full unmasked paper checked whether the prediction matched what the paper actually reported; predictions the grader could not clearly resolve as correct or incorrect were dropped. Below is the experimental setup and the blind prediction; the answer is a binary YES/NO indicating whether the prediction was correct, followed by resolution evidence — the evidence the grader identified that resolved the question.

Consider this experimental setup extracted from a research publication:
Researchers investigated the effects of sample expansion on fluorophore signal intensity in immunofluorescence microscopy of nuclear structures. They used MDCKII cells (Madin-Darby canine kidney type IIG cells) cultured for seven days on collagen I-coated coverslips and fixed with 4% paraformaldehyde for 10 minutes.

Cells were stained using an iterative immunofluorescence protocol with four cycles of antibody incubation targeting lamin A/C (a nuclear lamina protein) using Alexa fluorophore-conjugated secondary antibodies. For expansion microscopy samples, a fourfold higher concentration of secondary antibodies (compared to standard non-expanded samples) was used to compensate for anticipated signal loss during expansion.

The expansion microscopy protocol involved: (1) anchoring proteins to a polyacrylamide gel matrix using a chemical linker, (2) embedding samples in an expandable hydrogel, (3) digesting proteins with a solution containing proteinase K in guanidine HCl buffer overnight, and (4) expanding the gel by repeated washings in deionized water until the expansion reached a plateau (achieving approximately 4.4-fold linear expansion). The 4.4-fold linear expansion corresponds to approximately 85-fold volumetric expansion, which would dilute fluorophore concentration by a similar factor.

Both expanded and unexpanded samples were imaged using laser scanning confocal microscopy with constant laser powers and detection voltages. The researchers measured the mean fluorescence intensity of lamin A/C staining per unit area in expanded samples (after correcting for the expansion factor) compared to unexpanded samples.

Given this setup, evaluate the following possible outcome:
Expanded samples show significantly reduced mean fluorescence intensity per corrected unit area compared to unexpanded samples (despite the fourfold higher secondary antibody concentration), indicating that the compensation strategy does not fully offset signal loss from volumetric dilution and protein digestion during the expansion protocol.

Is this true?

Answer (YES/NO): YES